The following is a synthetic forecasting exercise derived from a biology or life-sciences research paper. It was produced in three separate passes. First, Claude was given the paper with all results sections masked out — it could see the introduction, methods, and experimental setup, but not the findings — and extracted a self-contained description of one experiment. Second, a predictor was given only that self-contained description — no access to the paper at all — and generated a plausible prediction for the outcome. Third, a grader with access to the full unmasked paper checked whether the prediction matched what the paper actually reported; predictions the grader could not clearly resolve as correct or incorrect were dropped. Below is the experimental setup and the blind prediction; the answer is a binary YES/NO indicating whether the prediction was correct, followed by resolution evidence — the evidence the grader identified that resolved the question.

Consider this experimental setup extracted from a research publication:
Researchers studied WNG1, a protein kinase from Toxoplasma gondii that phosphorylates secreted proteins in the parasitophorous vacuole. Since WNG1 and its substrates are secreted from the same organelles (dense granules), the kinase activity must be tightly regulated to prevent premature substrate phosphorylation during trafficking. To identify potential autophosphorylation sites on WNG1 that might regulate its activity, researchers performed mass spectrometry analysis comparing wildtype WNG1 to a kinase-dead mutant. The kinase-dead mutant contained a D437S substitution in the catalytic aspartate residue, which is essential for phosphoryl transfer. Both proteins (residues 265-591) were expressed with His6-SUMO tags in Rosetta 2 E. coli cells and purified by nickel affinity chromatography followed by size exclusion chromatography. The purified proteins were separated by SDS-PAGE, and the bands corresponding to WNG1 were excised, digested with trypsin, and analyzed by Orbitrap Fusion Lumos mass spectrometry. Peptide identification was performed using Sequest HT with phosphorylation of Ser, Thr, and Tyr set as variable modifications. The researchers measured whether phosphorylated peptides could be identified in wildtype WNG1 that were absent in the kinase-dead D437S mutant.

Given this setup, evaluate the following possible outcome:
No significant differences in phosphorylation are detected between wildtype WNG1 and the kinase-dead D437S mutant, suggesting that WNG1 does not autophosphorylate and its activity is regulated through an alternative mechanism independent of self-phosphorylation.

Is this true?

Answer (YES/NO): NO